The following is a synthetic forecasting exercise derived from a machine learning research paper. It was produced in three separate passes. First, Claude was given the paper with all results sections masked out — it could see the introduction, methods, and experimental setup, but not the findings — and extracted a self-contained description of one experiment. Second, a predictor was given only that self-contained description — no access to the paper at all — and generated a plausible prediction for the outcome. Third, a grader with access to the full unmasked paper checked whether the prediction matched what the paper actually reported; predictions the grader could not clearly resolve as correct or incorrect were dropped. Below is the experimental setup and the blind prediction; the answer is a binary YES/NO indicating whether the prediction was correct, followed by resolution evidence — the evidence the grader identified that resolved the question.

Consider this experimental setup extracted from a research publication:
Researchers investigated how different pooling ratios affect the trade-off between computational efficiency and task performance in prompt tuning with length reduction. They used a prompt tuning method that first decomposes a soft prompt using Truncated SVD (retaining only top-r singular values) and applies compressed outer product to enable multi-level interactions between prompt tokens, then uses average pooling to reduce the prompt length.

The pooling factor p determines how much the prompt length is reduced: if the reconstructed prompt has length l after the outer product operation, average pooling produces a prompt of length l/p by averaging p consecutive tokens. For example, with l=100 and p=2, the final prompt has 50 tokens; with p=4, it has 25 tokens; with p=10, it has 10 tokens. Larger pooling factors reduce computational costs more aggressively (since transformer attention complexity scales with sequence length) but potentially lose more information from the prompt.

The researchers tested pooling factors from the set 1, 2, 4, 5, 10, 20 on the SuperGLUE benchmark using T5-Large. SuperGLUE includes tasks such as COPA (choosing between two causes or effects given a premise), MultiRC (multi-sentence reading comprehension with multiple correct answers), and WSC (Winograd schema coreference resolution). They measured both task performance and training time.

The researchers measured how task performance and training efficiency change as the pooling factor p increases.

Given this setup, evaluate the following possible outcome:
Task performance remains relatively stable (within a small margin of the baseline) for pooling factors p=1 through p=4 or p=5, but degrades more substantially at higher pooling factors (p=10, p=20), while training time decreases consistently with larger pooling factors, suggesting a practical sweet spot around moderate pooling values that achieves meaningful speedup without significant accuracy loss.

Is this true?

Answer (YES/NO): NO